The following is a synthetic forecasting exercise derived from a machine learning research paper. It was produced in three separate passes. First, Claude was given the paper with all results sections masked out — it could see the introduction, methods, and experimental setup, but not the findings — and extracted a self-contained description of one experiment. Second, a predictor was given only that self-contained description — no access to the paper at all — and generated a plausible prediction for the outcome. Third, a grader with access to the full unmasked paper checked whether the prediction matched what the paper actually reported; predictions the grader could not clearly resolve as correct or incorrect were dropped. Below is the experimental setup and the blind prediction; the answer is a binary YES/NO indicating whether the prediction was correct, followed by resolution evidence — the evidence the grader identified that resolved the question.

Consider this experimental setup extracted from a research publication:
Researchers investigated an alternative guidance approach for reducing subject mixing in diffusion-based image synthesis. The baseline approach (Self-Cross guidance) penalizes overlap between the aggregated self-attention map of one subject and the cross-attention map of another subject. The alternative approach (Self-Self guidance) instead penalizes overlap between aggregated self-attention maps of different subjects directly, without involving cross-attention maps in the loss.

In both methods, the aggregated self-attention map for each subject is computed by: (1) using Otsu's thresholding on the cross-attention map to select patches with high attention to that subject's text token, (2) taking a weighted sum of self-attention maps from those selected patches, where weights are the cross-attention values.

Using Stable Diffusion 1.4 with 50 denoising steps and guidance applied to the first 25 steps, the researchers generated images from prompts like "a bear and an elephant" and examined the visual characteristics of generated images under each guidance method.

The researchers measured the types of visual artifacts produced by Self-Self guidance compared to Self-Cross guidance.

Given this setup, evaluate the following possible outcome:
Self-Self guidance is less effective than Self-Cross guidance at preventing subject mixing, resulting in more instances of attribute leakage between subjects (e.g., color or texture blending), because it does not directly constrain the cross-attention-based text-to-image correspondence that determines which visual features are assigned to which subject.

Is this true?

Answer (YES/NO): NO